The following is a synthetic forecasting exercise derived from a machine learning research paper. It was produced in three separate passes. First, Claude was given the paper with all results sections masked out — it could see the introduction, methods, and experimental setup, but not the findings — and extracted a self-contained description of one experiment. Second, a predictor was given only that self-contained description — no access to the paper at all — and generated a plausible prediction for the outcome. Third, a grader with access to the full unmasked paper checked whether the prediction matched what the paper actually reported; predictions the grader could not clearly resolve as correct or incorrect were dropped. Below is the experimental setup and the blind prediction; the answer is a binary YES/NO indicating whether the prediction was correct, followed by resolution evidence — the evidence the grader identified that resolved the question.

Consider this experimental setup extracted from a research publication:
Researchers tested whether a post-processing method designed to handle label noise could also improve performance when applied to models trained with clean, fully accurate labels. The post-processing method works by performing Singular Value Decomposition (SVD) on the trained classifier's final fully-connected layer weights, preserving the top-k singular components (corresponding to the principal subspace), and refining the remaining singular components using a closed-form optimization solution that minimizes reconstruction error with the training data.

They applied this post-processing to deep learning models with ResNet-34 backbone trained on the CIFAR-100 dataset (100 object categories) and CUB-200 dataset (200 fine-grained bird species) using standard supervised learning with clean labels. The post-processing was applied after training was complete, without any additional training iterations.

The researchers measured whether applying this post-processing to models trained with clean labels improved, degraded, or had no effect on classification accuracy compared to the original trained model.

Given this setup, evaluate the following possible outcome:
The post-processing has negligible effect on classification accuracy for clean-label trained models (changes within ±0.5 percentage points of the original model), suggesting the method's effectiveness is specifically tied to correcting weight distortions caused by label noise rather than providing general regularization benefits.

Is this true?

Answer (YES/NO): NO